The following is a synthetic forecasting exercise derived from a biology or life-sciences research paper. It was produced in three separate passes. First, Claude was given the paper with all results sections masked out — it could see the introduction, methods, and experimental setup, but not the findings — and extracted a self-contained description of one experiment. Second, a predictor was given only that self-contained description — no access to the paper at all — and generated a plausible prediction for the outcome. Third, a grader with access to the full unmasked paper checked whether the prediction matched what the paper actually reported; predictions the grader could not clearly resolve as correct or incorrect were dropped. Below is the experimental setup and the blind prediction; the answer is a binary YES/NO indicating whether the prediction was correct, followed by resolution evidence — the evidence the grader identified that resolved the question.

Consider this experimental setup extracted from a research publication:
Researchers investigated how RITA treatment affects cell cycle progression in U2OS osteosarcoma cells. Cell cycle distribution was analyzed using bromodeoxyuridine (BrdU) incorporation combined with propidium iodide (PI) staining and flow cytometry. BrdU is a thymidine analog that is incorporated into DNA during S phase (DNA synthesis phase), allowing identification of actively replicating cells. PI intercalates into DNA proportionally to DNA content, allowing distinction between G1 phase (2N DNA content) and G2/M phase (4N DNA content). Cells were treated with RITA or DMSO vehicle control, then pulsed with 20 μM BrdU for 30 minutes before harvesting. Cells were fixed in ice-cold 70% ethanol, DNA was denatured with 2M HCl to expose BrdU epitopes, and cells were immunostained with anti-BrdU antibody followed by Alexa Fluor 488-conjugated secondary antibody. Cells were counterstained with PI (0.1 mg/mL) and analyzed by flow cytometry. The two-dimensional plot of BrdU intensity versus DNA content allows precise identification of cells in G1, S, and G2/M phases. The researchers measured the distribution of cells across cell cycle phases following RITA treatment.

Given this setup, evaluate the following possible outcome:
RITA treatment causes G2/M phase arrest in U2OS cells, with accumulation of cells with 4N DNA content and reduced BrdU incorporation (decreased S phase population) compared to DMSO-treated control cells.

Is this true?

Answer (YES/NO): NO